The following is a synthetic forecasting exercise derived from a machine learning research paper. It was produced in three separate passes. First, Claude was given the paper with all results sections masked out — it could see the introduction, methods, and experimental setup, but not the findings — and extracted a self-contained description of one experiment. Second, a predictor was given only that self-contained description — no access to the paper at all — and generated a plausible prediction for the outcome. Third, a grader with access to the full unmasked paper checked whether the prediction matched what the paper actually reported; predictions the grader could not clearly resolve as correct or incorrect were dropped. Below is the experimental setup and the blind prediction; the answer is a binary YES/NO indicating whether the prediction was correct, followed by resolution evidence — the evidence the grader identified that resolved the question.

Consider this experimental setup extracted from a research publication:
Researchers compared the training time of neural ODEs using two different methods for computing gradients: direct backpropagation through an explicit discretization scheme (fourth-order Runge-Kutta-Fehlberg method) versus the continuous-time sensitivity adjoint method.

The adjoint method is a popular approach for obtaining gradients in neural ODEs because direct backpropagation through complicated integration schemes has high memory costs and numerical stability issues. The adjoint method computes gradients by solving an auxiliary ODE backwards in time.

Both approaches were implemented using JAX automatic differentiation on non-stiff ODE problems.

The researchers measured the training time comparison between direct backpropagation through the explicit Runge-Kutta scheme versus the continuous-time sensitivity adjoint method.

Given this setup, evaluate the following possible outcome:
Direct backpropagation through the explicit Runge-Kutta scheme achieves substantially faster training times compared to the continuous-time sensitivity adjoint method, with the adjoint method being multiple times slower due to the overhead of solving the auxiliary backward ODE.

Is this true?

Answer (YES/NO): YES